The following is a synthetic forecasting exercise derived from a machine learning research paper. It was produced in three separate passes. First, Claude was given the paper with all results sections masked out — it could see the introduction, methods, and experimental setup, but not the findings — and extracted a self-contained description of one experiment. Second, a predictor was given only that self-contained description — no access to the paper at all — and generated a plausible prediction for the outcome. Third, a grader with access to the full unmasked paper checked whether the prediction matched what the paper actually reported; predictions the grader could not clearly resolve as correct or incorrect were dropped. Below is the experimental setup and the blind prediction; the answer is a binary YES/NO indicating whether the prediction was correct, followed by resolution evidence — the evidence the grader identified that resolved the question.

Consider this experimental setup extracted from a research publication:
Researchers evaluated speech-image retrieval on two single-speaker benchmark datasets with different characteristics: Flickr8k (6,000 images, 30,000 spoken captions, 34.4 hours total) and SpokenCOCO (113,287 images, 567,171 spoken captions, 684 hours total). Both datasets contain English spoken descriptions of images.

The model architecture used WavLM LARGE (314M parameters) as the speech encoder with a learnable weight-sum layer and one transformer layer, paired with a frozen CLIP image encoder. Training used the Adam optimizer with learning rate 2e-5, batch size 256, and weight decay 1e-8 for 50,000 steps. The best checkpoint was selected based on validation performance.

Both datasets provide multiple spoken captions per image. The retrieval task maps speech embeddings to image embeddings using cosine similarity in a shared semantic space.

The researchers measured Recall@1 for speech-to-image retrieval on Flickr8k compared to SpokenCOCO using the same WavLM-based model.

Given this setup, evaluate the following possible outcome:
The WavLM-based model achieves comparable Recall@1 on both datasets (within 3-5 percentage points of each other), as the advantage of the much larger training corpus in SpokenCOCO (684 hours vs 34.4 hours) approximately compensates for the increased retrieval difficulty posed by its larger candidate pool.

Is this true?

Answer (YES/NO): NO